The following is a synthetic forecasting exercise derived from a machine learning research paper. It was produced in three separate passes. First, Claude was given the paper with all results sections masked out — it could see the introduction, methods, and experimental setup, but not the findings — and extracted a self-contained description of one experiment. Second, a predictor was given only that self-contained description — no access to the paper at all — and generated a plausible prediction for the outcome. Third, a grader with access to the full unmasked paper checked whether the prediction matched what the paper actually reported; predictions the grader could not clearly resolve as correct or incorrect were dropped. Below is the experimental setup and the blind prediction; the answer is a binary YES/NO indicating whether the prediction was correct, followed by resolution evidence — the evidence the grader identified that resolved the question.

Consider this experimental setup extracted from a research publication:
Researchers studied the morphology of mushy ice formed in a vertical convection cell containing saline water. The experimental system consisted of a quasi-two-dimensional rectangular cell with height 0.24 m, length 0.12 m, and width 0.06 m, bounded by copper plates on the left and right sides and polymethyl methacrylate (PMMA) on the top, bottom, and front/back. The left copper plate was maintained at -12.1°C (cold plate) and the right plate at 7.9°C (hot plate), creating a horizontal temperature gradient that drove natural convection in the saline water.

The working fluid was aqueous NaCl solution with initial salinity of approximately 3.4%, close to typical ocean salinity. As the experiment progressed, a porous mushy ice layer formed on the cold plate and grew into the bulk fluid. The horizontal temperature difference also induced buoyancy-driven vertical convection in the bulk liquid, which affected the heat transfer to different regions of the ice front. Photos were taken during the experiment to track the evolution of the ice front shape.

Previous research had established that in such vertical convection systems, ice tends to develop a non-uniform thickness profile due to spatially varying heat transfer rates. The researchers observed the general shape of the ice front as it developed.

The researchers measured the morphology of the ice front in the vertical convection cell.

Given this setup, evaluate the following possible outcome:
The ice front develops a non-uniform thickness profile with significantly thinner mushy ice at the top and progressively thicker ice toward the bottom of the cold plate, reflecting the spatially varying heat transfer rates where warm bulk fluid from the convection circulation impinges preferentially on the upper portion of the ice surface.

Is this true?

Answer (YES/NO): NO